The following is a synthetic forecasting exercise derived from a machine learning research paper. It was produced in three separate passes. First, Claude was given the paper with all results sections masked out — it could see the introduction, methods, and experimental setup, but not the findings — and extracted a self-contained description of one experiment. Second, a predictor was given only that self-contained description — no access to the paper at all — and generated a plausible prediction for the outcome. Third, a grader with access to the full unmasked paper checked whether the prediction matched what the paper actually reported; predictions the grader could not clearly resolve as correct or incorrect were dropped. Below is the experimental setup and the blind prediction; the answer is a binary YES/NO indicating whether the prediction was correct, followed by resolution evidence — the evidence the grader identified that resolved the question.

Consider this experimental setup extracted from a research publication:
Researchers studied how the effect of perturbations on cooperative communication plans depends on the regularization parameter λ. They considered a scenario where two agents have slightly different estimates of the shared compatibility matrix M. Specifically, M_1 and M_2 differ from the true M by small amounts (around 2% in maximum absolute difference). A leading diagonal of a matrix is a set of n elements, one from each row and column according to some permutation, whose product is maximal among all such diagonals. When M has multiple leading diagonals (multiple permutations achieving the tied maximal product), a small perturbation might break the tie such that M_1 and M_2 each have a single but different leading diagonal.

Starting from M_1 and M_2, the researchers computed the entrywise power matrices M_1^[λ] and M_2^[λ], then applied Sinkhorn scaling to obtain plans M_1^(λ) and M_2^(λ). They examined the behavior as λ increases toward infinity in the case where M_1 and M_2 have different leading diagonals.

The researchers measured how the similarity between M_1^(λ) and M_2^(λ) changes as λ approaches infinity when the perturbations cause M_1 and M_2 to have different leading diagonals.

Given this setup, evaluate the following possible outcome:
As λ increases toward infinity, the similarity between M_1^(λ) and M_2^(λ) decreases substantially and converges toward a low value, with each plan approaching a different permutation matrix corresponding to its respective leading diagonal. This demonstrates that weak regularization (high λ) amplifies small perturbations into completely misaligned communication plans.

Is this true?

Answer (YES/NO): YES